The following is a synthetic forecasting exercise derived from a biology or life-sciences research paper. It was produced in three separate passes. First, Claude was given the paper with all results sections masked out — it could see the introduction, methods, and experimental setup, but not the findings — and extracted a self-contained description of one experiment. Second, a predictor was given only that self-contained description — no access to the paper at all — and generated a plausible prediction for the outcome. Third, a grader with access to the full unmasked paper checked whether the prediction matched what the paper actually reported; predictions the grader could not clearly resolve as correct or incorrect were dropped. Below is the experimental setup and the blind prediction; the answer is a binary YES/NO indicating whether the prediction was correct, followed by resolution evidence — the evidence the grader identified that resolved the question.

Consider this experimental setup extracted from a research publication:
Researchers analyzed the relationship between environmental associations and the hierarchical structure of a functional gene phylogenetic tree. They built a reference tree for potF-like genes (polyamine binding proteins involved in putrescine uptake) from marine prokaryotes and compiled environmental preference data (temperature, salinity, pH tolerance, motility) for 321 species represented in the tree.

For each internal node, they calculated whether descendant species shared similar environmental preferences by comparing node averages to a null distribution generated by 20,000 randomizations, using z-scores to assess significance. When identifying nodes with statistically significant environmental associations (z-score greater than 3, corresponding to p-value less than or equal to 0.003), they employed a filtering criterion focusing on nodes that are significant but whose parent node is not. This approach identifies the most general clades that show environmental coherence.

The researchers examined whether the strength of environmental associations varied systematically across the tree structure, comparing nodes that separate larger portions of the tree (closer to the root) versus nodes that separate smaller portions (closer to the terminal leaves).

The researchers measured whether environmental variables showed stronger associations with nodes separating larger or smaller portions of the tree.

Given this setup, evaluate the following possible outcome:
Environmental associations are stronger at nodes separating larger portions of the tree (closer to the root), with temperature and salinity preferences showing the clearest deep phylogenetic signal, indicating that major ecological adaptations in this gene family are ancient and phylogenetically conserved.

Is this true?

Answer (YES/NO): NO